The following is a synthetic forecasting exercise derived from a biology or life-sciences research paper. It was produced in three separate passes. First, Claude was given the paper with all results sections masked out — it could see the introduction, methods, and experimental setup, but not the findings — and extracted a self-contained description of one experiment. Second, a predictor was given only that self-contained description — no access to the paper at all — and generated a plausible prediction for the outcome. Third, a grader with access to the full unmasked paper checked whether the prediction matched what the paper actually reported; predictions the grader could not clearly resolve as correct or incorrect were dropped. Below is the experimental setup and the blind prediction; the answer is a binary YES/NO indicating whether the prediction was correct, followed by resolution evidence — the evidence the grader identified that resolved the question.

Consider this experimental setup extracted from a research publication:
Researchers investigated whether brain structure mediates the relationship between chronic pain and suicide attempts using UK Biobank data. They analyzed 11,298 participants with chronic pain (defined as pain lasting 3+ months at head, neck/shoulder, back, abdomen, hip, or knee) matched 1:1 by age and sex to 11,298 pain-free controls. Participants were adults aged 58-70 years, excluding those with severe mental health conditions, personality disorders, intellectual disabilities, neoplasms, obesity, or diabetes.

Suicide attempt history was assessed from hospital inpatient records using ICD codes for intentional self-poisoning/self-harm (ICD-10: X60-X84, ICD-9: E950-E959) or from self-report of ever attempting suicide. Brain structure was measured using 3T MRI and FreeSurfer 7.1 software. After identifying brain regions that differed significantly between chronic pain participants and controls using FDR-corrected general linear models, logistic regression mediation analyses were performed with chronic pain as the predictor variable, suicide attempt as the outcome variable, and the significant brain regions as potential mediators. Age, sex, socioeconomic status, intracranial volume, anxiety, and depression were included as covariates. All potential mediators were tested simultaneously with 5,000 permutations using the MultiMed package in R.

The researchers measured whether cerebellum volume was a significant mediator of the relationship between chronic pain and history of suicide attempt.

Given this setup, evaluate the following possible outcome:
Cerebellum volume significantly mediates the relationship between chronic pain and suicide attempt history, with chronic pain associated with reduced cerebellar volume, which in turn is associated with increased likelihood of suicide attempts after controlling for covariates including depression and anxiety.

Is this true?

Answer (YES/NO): YES